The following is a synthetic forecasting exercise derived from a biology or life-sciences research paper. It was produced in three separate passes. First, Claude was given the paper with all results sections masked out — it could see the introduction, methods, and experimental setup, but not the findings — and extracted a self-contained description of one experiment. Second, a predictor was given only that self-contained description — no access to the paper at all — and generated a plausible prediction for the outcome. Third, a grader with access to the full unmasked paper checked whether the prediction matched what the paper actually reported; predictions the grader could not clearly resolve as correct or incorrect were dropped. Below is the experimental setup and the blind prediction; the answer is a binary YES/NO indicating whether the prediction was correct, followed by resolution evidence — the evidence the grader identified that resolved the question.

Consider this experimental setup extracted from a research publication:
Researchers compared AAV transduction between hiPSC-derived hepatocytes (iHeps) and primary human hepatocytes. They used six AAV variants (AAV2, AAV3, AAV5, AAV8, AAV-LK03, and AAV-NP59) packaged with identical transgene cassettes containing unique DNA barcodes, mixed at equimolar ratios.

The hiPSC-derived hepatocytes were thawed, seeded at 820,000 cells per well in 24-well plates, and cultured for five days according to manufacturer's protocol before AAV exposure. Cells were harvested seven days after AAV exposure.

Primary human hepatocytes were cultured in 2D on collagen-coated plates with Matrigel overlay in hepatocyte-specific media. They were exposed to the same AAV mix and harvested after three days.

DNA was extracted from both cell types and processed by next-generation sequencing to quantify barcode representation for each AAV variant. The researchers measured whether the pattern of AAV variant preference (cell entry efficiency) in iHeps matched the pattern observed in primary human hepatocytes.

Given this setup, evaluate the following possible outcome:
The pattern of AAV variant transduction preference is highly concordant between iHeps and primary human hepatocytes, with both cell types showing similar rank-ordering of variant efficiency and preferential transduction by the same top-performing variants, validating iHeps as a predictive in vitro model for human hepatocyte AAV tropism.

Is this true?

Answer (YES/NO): NO